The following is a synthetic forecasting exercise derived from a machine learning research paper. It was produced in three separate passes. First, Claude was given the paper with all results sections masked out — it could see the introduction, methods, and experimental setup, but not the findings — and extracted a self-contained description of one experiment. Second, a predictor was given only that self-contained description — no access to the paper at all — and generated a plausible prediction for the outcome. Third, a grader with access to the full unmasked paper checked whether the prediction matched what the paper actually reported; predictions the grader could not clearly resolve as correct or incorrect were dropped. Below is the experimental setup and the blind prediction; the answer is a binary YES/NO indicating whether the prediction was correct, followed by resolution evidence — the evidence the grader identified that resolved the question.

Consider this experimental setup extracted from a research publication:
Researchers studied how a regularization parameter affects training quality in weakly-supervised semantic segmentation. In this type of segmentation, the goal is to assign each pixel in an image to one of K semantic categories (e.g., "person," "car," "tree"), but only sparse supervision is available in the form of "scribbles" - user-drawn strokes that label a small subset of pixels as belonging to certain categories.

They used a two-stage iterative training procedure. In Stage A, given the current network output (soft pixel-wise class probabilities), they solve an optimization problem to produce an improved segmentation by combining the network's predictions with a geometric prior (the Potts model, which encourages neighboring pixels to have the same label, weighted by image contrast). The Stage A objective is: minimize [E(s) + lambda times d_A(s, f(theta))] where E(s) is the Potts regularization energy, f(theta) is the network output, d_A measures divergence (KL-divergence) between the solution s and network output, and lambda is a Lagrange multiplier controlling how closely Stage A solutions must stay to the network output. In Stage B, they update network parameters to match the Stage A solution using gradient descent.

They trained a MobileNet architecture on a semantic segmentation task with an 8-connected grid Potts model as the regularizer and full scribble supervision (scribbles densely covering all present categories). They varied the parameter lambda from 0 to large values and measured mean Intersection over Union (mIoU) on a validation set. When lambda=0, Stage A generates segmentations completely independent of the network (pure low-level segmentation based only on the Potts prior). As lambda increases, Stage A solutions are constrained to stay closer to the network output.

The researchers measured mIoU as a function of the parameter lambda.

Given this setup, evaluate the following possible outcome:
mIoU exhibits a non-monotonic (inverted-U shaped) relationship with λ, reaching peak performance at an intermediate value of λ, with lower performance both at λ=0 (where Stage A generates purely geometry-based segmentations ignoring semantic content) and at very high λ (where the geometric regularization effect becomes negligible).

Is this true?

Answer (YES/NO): YES